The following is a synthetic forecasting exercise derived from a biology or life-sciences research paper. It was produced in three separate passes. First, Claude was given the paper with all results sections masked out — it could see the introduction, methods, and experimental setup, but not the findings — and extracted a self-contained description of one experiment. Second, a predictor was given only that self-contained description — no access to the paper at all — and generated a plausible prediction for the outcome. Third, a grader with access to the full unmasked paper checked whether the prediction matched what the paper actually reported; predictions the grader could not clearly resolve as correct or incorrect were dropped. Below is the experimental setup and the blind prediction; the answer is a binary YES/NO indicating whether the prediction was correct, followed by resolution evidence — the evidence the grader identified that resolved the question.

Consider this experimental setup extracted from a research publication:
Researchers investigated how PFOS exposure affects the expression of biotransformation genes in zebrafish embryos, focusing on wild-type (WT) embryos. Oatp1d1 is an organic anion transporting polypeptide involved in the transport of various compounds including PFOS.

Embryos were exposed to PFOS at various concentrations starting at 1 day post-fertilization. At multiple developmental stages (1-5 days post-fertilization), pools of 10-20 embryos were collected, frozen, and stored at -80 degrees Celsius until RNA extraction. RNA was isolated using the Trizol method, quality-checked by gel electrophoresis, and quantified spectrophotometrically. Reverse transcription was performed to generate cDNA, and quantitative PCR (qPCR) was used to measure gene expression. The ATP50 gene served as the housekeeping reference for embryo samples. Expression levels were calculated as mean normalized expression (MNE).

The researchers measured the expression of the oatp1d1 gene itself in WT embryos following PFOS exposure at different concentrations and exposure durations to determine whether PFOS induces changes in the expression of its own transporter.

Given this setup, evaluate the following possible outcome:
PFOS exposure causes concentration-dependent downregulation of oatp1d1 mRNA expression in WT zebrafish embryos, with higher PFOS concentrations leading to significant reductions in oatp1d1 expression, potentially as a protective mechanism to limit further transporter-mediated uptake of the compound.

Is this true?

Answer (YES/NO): NO